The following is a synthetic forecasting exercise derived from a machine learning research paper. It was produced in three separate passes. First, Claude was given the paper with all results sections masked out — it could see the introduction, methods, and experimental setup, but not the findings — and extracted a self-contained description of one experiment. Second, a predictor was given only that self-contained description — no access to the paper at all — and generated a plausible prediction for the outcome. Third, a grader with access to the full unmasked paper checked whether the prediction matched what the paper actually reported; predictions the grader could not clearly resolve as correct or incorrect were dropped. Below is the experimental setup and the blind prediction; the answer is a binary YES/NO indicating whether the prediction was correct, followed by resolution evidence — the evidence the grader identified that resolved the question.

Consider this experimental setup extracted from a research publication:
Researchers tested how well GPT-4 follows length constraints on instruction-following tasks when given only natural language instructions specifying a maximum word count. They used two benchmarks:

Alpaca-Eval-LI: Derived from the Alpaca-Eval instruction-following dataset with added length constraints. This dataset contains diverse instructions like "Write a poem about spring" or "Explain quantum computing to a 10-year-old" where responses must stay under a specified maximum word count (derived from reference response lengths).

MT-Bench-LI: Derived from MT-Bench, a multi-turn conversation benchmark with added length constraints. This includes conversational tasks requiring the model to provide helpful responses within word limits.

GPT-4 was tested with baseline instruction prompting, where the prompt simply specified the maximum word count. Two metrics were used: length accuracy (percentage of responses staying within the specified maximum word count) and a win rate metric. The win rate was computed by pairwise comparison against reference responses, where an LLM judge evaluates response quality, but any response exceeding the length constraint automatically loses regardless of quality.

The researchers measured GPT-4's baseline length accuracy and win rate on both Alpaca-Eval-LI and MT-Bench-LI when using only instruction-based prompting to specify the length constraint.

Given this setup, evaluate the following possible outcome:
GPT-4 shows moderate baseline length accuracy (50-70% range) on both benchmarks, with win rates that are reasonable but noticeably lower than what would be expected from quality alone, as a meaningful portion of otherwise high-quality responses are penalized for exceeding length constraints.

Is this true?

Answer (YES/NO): NO